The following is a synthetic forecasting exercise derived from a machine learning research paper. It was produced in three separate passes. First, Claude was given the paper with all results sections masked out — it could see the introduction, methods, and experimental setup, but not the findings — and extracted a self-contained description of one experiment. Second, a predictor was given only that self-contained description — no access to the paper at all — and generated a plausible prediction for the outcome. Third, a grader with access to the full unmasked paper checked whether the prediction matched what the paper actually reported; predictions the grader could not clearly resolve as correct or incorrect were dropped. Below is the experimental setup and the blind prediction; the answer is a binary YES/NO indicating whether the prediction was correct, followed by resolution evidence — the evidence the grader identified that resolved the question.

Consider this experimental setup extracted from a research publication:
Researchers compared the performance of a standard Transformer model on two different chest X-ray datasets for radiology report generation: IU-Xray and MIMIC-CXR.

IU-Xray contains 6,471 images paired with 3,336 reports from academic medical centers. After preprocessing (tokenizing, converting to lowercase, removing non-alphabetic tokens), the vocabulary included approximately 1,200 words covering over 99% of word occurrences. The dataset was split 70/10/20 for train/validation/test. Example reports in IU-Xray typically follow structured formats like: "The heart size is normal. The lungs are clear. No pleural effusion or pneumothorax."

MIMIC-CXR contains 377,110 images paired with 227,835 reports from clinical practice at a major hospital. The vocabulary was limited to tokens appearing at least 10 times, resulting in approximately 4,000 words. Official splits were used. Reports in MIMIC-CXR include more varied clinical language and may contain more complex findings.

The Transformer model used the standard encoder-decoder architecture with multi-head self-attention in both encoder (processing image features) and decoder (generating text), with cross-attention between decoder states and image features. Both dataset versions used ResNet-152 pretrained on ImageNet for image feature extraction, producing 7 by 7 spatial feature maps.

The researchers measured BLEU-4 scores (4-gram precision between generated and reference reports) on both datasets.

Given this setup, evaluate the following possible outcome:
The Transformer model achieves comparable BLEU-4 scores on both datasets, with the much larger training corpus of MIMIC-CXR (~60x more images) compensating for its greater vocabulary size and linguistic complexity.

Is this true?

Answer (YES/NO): NO